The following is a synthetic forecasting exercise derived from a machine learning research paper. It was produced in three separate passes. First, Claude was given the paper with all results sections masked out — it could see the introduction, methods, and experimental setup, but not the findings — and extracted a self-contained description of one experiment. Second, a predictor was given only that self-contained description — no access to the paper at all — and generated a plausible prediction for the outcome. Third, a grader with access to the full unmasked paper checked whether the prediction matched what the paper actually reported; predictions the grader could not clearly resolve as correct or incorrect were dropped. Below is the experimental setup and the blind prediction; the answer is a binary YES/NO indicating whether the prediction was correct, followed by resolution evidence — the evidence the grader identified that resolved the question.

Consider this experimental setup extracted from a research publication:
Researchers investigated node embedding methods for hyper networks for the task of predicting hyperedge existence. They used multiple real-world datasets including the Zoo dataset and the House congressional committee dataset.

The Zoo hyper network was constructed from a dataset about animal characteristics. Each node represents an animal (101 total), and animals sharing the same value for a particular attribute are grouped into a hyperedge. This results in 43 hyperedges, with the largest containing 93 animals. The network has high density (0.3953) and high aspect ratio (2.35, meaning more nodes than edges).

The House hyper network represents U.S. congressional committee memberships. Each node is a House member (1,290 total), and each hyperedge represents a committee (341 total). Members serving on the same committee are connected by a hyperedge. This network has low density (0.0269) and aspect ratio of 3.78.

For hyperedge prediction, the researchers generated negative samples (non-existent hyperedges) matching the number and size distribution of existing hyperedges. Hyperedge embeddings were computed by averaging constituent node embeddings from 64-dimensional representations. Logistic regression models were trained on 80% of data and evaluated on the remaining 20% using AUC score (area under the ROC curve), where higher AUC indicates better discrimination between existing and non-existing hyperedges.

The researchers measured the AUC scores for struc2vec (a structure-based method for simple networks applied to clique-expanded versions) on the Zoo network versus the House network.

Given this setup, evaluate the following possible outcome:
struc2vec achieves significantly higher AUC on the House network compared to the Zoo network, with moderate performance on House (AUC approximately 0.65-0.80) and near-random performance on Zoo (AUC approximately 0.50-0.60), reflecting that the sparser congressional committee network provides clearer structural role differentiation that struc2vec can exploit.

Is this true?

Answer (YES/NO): NO